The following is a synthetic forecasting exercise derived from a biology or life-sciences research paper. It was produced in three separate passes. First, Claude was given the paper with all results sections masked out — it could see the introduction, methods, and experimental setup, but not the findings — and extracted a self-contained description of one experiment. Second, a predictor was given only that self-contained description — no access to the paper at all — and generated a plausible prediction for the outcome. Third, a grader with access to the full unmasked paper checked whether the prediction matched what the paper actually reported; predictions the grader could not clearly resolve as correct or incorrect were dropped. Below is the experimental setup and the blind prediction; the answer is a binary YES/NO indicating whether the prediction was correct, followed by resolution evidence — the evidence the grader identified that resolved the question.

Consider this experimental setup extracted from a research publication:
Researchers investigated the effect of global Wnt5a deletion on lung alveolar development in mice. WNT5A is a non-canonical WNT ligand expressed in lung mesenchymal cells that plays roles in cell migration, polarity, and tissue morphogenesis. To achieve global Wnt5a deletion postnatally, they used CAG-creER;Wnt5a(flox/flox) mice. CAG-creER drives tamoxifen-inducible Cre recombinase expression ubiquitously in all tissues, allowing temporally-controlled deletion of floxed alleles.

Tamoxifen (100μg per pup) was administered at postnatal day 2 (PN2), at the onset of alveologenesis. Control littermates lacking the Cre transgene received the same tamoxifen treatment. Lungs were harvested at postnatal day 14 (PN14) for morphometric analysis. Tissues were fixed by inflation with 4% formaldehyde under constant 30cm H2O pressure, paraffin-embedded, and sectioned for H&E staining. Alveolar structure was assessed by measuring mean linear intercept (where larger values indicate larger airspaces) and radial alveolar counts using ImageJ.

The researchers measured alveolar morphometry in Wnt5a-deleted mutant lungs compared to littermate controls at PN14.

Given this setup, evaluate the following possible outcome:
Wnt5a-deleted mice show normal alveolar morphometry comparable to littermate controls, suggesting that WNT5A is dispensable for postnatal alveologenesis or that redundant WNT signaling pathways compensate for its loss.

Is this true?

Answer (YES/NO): NO